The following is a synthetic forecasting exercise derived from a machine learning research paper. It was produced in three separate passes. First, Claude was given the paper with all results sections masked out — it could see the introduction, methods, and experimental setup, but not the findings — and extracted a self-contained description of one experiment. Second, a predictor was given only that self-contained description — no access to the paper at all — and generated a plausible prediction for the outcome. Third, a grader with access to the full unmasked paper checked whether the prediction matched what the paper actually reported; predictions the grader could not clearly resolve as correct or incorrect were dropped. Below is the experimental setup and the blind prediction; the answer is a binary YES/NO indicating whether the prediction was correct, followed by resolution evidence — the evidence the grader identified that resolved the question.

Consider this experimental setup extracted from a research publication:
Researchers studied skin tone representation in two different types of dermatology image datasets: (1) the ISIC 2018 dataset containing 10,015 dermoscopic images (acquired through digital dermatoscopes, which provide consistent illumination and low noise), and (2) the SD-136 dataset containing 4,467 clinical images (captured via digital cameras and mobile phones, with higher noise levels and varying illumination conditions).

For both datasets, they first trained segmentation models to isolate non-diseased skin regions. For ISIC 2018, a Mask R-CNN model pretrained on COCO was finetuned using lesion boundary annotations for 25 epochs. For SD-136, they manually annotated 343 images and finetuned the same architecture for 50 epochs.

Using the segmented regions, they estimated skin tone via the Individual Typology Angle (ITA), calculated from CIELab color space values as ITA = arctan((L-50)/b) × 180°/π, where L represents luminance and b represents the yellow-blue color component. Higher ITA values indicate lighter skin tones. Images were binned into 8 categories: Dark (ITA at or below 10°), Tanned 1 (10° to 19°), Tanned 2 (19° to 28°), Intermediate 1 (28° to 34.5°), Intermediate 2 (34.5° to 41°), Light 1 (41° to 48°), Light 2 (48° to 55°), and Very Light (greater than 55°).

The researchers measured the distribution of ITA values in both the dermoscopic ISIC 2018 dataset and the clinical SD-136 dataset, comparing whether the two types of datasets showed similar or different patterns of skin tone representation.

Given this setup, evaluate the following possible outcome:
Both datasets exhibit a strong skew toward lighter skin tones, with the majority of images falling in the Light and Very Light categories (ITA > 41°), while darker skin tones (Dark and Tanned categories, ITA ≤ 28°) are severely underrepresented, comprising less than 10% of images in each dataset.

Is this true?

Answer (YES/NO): NO